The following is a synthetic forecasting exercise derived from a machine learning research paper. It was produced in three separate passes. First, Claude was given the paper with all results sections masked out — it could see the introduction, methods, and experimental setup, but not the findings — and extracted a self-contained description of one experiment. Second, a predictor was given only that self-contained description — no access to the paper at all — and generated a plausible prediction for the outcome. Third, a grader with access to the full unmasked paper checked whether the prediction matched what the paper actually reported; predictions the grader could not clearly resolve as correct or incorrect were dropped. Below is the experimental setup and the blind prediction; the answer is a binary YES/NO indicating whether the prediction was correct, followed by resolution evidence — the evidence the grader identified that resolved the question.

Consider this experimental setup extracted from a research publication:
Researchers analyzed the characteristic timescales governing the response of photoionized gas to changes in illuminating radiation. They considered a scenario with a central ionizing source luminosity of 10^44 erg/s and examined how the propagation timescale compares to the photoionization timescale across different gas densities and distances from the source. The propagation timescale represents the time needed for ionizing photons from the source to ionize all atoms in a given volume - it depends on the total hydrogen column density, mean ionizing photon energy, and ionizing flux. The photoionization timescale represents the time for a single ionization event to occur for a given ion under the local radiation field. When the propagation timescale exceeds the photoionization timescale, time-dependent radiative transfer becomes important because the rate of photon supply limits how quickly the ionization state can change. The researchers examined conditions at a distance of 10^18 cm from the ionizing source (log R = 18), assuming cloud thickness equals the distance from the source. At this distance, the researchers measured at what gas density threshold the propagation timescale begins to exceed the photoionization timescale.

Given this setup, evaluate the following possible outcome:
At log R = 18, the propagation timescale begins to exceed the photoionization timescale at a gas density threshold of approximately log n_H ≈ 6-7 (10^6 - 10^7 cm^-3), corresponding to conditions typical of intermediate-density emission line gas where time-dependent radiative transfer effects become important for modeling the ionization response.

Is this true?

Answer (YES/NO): NO